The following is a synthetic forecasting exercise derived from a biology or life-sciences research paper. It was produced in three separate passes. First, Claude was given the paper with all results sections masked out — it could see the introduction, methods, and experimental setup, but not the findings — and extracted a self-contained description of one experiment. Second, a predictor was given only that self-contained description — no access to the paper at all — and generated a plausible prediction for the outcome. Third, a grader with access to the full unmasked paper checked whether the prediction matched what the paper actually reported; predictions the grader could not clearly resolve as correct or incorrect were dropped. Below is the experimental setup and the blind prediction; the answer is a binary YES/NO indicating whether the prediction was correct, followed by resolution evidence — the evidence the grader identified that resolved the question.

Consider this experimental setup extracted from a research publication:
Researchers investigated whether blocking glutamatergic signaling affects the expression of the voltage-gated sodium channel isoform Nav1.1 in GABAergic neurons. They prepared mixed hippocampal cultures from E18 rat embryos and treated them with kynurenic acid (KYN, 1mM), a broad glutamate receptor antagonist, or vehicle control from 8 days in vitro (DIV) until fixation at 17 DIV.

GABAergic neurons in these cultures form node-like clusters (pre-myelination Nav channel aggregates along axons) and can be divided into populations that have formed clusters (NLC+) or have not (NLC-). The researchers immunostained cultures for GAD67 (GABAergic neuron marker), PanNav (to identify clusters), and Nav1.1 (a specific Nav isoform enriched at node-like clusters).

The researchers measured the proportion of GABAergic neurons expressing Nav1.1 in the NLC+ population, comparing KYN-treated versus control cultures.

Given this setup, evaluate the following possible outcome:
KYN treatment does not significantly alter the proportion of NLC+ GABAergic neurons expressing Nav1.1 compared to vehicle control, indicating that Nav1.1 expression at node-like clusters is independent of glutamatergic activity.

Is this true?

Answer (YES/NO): YES